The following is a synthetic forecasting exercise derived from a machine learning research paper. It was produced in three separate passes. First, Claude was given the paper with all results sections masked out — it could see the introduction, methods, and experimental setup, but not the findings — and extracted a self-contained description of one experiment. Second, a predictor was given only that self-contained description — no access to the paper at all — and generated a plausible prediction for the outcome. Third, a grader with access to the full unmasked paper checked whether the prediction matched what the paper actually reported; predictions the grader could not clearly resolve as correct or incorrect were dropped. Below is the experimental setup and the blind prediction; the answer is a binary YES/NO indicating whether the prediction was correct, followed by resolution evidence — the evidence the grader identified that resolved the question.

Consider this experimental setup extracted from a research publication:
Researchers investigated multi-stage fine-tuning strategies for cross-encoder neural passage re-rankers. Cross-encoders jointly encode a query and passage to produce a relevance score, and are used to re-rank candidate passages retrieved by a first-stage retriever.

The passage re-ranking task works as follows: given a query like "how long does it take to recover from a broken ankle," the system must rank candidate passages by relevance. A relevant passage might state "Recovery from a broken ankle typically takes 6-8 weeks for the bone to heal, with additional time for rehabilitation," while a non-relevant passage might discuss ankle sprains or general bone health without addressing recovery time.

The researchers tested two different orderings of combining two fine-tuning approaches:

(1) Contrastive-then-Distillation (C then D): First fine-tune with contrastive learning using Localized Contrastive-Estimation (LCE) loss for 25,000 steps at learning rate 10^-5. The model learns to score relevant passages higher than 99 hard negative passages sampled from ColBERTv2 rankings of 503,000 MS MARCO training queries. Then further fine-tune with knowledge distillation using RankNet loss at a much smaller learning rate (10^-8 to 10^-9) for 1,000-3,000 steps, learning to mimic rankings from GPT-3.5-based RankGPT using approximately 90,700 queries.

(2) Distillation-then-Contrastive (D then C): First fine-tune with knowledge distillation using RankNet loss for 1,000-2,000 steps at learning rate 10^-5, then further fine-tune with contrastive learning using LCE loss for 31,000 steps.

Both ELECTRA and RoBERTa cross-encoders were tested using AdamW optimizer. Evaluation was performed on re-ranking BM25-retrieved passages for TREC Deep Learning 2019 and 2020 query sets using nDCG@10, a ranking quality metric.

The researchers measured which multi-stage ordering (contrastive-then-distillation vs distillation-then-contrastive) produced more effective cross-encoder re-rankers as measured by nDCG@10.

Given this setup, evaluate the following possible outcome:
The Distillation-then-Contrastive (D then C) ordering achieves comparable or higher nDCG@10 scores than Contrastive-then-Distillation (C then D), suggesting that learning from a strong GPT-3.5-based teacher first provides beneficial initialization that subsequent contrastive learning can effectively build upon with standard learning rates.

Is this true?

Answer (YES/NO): NO